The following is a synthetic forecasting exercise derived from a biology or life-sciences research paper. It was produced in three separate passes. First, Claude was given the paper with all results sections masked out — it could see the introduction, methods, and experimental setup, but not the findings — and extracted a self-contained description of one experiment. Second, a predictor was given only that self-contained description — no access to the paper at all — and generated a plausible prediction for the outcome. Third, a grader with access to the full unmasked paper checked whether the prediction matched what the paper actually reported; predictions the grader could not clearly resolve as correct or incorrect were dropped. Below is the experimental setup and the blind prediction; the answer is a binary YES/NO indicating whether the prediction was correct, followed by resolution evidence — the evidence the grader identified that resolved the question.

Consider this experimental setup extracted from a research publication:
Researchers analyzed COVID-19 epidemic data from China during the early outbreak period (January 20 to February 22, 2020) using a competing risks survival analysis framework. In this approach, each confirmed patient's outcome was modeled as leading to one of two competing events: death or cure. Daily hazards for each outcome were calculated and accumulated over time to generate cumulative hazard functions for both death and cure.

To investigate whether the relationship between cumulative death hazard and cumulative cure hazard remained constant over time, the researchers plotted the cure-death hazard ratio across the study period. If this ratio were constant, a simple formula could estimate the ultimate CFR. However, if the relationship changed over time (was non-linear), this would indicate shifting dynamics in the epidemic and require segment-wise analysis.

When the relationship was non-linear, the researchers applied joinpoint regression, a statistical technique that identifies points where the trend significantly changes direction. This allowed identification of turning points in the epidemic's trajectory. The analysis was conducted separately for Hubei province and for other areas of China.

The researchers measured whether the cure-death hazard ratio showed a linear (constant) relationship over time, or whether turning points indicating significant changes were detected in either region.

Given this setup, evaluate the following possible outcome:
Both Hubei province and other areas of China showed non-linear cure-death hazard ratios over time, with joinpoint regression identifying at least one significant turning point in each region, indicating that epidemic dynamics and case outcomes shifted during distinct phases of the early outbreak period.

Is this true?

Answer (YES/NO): YES